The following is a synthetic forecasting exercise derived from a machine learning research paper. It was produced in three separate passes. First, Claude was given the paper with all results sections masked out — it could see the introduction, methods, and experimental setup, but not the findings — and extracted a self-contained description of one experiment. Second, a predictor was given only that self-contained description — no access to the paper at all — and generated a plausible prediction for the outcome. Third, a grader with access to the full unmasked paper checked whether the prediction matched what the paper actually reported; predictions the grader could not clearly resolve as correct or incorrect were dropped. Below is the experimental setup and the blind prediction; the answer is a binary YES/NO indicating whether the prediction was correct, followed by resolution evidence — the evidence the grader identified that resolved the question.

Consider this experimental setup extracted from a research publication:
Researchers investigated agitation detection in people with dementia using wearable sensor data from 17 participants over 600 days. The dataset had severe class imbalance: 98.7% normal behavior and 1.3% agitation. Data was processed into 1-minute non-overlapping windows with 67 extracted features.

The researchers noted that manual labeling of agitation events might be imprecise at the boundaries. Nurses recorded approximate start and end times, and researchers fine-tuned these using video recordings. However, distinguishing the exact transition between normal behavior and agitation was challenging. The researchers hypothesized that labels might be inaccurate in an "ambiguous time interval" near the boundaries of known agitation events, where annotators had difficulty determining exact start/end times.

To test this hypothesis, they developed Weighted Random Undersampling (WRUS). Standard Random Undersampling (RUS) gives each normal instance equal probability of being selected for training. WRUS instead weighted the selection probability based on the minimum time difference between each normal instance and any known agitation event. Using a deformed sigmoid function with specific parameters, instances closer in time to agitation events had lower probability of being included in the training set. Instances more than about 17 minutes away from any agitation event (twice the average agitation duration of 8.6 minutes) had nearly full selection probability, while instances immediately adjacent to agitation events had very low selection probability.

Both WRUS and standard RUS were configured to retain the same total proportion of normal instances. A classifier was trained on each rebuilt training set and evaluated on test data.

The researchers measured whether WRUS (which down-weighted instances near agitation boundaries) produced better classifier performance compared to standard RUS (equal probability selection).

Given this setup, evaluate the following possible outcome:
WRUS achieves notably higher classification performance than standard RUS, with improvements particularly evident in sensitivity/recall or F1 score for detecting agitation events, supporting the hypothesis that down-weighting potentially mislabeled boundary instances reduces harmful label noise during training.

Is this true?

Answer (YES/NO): NO